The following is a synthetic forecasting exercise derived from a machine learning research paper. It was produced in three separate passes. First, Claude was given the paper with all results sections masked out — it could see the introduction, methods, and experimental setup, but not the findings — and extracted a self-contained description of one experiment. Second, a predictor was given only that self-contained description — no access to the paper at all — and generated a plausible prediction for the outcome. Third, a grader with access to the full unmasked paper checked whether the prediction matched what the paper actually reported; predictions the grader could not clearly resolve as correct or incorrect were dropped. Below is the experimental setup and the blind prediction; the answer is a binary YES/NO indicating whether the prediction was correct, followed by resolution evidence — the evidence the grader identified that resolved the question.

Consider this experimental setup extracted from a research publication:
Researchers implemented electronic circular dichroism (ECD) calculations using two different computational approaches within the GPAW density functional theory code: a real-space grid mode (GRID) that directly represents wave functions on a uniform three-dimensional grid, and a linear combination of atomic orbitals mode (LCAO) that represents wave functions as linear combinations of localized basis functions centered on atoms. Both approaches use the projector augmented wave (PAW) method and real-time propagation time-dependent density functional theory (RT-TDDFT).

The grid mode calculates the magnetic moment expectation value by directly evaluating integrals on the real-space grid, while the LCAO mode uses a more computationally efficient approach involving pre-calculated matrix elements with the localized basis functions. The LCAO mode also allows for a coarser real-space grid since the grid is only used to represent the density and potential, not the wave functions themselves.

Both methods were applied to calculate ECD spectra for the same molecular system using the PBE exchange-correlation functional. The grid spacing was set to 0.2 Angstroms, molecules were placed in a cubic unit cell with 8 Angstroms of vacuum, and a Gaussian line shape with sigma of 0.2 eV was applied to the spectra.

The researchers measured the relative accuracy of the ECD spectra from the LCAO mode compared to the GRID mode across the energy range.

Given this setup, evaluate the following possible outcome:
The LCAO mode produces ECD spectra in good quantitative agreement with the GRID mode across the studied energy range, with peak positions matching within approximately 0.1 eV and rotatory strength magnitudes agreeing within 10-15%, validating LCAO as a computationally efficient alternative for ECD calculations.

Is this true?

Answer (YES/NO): NO